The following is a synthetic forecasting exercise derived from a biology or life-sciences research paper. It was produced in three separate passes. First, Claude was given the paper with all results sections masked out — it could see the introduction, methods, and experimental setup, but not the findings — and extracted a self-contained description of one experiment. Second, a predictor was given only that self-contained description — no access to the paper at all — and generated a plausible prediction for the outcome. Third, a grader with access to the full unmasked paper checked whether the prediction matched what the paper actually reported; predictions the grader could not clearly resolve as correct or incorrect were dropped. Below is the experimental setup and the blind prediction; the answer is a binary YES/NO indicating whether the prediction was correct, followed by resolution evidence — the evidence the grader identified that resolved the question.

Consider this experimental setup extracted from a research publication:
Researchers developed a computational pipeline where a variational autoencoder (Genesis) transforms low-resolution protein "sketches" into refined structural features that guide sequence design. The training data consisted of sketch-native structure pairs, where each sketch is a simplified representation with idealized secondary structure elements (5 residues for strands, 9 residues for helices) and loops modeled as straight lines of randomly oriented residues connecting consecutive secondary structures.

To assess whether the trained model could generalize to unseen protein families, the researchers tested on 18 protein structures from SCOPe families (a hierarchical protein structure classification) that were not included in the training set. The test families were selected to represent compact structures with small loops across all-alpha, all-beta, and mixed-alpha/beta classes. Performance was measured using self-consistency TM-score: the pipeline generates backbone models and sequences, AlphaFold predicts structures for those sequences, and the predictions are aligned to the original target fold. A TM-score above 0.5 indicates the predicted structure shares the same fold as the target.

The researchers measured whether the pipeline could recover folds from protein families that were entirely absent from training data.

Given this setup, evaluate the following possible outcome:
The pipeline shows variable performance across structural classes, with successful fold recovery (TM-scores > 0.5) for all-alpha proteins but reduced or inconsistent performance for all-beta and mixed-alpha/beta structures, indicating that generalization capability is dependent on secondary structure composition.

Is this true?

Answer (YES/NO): NO